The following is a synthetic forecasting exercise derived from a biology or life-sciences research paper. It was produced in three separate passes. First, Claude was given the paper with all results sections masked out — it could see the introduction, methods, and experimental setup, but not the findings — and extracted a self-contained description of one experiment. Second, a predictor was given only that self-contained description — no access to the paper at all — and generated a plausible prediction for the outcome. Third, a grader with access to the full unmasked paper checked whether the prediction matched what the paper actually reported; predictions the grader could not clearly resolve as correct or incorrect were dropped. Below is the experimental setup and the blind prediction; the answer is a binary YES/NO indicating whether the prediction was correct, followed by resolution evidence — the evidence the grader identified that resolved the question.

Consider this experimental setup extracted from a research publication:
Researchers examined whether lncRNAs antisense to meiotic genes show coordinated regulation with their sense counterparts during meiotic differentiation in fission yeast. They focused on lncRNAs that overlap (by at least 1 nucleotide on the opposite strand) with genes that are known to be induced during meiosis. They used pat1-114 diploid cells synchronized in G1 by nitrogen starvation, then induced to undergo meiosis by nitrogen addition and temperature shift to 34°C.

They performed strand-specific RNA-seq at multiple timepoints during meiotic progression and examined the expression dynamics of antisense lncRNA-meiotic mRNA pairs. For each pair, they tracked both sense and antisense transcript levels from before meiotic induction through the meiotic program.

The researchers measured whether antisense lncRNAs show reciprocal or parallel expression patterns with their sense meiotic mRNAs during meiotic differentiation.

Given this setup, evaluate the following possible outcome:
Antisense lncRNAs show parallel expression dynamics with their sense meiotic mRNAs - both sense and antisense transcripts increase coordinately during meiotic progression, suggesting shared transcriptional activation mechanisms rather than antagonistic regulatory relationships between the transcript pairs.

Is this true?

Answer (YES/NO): NO